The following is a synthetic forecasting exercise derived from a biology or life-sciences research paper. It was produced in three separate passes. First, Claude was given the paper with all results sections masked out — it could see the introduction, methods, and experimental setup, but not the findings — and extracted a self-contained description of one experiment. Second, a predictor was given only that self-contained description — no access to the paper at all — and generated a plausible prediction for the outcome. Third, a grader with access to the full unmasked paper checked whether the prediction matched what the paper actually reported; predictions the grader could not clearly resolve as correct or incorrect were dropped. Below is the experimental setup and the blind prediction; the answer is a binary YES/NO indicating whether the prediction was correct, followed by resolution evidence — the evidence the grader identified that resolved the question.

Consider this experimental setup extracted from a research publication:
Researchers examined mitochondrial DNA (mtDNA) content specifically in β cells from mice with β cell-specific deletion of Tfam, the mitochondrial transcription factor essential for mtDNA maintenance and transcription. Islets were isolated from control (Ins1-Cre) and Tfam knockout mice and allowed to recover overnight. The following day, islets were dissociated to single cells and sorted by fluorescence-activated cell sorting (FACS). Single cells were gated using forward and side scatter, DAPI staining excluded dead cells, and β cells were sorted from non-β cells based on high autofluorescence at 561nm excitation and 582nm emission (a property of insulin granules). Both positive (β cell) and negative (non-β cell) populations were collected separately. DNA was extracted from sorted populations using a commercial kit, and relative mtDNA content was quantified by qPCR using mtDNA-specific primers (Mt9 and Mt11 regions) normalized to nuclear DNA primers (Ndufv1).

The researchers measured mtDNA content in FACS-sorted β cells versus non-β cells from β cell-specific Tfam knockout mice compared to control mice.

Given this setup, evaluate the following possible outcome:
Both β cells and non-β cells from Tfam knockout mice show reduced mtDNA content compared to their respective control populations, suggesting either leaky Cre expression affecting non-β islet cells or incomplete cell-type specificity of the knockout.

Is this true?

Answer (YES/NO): NO